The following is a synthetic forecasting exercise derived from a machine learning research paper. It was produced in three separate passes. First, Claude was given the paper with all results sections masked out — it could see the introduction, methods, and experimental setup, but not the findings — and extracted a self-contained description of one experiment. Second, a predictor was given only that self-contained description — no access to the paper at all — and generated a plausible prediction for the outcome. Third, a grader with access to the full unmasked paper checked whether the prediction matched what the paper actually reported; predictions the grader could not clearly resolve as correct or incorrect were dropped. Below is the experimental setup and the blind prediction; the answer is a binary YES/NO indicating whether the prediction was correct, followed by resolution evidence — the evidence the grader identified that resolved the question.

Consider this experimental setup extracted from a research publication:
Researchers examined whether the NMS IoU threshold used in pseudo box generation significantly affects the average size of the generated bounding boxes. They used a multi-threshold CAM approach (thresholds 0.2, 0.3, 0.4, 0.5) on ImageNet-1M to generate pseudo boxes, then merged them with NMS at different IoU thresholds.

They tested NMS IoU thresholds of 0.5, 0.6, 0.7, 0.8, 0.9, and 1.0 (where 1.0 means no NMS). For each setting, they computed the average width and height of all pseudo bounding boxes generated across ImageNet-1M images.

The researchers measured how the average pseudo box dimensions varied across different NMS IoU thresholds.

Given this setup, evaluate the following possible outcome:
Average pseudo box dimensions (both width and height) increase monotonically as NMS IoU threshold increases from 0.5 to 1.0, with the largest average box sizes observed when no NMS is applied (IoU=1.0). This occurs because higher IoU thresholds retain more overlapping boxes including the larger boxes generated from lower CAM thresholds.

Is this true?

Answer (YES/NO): NO